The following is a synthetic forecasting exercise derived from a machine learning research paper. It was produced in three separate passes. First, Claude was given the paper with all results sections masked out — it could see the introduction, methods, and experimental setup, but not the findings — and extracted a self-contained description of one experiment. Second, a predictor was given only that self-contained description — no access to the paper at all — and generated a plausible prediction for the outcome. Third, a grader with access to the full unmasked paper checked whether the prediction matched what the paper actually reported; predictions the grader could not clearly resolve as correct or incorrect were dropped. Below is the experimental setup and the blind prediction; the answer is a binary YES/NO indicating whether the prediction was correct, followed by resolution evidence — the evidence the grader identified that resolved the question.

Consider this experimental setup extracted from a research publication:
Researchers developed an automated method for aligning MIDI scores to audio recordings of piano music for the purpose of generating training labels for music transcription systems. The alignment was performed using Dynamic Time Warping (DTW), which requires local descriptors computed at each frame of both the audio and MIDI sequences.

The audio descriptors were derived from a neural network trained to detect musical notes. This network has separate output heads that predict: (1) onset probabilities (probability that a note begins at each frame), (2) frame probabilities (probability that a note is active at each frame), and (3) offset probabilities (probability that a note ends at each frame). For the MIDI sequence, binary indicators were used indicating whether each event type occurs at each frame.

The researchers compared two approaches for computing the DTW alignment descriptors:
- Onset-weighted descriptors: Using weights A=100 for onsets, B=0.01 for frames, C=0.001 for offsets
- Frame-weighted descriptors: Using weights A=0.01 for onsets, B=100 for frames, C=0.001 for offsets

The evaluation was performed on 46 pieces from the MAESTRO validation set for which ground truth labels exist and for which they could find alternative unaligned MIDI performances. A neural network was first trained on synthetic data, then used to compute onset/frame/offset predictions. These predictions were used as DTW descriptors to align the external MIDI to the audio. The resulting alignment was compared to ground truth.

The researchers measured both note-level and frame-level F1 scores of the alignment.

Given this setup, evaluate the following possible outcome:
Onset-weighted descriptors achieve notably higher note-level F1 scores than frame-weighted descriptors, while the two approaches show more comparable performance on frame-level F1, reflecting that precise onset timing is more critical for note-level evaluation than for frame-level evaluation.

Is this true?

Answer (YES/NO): NO